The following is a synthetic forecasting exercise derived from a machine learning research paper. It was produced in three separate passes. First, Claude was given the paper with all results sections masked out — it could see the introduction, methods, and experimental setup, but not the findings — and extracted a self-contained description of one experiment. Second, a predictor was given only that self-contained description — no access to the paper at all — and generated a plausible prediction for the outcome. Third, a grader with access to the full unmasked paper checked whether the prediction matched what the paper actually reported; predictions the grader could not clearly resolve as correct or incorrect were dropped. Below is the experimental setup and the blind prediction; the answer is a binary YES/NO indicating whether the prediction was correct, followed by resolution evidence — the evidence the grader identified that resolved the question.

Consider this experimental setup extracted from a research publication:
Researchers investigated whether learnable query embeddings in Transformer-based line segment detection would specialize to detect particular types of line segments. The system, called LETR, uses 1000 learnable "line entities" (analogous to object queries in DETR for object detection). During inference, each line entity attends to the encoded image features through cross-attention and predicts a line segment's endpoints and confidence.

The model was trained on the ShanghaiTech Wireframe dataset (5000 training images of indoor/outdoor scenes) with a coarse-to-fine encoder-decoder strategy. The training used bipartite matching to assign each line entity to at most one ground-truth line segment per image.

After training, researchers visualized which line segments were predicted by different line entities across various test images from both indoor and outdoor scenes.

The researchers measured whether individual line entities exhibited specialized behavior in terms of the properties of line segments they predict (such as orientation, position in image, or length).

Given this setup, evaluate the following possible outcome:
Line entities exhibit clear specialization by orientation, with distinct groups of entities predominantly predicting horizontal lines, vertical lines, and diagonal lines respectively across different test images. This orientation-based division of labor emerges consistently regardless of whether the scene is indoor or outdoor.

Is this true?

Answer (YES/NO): NO